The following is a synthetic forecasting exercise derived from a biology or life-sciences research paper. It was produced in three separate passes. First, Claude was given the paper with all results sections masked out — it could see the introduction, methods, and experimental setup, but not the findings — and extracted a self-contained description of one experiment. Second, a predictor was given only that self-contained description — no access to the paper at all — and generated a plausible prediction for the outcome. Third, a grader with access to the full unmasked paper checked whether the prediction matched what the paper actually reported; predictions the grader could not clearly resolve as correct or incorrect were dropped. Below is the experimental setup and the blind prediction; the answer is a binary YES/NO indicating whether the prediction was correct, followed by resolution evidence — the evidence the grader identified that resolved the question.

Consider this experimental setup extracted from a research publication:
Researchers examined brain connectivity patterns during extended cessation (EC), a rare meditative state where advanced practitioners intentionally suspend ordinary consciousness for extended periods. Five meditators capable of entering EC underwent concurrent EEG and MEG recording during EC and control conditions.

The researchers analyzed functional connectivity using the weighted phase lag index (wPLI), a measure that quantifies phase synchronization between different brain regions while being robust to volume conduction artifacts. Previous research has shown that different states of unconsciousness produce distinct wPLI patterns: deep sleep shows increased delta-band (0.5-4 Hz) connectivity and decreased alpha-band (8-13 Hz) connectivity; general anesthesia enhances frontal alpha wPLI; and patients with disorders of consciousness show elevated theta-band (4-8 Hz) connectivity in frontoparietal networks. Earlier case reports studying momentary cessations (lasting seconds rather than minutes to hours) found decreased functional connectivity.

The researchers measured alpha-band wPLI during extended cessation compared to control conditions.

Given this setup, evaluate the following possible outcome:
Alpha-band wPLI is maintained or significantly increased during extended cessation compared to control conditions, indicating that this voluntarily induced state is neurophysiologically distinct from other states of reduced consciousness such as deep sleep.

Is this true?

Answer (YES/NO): NO